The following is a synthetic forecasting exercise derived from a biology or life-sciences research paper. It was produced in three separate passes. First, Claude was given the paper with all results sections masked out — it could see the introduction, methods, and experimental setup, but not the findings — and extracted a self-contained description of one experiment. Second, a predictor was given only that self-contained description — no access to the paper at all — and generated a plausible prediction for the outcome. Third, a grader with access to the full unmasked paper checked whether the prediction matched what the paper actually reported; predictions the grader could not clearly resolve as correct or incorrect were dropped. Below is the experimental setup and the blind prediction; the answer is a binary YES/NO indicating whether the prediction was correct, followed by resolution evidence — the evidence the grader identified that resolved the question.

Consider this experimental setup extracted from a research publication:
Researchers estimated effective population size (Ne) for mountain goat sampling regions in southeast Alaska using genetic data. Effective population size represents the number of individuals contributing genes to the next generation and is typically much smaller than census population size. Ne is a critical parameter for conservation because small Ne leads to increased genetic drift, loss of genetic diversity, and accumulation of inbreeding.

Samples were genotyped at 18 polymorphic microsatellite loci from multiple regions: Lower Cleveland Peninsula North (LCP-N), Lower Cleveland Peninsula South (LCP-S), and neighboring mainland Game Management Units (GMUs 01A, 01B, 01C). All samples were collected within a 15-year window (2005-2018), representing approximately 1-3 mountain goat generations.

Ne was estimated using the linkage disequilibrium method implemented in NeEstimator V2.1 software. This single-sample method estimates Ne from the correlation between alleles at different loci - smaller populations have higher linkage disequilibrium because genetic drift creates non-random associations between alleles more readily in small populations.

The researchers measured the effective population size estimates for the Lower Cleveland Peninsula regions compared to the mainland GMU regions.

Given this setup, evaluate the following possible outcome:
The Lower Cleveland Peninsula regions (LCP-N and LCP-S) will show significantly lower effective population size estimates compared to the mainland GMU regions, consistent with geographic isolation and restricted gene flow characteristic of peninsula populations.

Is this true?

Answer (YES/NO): YES